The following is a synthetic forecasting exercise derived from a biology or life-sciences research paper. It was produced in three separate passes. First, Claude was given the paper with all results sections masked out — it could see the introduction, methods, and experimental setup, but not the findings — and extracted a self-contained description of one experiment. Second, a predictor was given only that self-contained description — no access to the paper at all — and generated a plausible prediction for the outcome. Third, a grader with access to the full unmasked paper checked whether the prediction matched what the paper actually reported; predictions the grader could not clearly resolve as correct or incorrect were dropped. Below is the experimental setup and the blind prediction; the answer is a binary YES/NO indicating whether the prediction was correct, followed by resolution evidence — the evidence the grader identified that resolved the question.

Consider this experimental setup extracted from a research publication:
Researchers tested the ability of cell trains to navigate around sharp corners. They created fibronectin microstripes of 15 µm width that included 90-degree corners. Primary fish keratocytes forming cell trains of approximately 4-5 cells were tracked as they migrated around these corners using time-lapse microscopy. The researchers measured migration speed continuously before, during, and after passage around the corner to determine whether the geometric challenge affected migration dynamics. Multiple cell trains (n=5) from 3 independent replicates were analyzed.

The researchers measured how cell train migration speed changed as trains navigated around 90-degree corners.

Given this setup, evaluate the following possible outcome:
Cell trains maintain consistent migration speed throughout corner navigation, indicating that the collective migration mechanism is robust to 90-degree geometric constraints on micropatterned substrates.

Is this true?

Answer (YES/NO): NO